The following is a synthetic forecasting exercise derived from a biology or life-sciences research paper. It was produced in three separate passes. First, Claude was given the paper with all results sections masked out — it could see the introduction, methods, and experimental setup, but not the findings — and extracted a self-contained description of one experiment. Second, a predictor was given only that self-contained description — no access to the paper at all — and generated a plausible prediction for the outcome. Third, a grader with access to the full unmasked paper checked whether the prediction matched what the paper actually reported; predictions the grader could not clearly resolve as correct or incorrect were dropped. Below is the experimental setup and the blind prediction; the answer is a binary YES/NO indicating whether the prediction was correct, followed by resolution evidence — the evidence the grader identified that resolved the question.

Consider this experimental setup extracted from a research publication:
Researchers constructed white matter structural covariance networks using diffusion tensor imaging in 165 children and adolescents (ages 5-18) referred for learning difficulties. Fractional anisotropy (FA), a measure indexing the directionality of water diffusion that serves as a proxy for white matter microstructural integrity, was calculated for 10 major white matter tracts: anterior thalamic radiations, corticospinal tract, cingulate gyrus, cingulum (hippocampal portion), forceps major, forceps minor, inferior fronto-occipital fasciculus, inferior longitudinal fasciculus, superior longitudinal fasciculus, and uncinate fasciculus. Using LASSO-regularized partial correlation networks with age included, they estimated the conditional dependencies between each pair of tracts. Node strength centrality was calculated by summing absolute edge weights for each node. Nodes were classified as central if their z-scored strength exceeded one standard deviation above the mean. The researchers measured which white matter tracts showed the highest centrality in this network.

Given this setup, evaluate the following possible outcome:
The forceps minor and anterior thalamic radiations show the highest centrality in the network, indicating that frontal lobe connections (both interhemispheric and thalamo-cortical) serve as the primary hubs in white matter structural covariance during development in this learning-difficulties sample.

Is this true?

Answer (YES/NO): NO